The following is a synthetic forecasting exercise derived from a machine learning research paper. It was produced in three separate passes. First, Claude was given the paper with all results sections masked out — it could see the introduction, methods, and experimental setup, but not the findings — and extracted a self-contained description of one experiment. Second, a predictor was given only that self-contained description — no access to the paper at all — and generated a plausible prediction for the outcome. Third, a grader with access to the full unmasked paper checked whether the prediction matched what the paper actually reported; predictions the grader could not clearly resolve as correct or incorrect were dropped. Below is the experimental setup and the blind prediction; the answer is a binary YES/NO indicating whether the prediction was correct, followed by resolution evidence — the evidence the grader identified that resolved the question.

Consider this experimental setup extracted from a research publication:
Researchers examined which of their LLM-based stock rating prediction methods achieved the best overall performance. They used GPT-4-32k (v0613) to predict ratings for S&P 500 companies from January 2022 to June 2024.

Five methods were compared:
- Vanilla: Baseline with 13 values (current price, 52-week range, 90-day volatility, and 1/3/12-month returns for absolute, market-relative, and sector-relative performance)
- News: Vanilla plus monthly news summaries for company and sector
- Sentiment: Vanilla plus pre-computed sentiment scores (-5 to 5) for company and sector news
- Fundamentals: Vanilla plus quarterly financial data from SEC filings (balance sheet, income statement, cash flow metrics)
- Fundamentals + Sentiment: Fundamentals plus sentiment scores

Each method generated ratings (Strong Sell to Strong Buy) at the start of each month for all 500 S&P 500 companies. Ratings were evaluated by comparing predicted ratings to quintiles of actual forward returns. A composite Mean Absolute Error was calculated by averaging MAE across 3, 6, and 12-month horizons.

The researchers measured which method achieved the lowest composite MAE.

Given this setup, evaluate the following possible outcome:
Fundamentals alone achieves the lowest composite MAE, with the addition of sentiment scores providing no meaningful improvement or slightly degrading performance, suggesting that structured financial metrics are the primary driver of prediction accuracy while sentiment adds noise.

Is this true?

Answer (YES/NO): NO